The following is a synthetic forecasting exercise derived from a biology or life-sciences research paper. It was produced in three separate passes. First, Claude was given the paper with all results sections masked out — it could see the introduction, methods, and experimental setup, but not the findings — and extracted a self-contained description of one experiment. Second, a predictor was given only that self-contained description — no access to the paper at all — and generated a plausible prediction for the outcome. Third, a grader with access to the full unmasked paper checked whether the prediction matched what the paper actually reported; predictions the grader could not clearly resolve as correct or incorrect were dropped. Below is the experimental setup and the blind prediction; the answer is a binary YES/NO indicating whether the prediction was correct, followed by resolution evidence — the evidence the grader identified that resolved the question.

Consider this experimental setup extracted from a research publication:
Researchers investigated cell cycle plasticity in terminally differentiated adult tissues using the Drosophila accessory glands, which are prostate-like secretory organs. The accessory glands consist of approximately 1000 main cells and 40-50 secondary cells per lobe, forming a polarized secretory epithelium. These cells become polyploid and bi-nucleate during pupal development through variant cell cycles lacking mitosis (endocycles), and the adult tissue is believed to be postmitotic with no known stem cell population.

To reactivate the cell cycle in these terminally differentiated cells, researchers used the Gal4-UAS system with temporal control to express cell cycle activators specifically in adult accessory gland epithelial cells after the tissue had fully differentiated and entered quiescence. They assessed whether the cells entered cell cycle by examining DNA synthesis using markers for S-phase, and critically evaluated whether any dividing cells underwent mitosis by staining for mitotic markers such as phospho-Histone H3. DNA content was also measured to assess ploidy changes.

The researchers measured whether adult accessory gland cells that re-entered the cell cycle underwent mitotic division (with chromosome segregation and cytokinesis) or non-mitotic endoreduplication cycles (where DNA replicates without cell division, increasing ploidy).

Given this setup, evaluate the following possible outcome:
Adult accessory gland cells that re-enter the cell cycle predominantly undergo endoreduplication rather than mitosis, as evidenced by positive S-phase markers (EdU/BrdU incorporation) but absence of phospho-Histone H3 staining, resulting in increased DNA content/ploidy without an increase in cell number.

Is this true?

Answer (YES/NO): YES